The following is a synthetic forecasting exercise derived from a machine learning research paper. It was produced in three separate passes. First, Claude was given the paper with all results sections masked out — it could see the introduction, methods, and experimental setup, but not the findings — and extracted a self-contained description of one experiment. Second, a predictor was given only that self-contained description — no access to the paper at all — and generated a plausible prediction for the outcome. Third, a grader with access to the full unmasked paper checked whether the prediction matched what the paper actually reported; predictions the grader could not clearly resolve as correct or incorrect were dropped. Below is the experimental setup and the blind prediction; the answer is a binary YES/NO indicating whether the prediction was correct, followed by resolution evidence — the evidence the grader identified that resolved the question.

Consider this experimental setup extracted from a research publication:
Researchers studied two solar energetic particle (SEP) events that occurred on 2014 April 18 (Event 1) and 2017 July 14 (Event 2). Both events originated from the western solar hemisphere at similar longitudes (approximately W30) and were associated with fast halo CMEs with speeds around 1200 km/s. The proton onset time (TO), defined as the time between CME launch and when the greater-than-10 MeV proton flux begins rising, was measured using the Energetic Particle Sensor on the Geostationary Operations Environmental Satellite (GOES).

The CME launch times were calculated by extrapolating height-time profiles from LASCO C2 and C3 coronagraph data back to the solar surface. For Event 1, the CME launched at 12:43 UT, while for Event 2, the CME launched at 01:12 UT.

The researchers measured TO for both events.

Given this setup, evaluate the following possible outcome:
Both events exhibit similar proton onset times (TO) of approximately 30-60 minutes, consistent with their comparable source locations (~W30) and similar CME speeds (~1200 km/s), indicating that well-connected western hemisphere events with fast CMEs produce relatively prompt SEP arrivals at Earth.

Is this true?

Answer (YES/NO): NO